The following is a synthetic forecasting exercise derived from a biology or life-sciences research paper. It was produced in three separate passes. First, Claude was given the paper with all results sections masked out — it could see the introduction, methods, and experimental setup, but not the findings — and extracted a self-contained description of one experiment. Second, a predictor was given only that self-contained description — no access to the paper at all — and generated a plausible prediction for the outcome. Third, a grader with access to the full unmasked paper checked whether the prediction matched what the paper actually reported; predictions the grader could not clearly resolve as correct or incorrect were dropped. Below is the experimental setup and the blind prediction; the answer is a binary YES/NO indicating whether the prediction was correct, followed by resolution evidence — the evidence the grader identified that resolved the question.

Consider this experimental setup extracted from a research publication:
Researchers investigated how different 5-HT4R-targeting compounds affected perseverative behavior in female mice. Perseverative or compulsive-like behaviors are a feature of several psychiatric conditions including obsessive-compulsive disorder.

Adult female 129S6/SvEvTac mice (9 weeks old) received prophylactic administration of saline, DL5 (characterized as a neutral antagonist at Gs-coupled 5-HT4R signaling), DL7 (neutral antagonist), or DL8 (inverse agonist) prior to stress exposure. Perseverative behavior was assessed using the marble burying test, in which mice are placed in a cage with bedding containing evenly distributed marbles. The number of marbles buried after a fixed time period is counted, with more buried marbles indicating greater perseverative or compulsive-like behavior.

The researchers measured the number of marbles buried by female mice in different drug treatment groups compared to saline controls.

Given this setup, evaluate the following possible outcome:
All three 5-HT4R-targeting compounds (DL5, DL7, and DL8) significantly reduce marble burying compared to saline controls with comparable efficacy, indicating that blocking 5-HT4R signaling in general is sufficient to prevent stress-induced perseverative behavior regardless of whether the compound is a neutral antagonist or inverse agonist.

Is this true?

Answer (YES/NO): NO